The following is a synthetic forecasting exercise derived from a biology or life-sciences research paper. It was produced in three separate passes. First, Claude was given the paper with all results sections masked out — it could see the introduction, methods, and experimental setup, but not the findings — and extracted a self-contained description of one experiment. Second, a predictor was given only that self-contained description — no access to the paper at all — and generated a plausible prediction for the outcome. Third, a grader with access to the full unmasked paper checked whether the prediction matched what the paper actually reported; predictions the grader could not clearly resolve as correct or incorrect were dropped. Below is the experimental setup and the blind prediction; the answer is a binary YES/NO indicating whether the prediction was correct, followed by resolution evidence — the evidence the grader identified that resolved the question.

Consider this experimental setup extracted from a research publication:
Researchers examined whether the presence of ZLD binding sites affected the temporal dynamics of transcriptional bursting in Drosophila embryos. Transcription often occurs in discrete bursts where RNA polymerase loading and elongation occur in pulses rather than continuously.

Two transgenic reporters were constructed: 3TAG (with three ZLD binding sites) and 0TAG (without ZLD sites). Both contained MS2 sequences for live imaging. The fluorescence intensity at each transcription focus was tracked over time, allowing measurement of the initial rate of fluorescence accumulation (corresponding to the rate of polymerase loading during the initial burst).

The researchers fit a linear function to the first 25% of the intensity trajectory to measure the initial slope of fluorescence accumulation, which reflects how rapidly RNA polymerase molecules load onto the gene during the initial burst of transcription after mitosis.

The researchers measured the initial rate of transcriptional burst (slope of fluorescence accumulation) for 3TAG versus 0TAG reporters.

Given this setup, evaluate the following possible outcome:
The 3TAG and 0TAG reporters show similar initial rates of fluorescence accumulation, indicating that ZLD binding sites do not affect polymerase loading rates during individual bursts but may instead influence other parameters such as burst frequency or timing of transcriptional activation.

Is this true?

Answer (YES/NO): NO